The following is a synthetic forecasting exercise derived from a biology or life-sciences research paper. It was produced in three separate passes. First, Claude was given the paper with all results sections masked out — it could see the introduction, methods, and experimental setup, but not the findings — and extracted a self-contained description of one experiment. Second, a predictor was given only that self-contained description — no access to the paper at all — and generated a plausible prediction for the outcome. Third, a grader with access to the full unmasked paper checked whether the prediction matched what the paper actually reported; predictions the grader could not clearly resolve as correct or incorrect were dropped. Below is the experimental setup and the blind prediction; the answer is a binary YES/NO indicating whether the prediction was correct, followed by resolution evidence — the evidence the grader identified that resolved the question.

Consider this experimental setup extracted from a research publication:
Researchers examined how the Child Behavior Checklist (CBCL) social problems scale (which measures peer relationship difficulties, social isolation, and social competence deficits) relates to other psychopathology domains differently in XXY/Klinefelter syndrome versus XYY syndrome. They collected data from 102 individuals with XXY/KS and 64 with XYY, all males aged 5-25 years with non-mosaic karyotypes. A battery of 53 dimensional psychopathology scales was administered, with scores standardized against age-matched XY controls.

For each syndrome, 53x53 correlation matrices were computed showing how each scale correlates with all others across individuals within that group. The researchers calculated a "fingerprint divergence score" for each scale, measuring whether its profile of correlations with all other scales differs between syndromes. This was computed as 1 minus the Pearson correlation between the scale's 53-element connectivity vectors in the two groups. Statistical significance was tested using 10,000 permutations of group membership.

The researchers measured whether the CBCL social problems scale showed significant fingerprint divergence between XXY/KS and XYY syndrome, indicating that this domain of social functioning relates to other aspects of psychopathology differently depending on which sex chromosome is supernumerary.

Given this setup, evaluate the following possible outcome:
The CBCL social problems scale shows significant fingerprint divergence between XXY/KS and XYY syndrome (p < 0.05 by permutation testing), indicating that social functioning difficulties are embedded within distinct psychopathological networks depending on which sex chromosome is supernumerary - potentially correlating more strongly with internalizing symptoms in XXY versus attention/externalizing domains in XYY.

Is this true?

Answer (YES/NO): NO